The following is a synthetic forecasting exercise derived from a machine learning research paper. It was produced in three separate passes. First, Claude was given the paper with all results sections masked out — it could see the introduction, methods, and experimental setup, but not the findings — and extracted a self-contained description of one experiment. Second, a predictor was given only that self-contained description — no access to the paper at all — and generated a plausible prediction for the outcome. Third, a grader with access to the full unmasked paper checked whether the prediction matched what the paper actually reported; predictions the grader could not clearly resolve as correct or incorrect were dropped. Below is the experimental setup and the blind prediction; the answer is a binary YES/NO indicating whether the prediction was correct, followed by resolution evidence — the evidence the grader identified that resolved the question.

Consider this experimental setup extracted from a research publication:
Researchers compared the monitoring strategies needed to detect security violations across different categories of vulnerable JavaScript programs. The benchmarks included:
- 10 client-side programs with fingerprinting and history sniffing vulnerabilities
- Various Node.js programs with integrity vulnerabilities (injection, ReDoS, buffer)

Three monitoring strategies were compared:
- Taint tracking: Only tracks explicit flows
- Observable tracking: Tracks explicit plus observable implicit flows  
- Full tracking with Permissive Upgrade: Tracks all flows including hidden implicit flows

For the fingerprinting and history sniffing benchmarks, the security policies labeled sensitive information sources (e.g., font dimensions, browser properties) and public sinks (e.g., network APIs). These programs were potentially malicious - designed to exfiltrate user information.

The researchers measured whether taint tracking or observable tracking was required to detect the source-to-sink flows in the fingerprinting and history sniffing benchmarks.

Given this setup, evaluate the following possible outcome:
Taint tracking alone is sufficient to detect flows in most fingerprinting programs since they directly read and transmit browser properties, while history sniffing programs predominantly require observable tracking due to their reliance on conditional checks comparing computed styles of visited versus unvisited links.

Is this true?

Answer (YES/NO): NO